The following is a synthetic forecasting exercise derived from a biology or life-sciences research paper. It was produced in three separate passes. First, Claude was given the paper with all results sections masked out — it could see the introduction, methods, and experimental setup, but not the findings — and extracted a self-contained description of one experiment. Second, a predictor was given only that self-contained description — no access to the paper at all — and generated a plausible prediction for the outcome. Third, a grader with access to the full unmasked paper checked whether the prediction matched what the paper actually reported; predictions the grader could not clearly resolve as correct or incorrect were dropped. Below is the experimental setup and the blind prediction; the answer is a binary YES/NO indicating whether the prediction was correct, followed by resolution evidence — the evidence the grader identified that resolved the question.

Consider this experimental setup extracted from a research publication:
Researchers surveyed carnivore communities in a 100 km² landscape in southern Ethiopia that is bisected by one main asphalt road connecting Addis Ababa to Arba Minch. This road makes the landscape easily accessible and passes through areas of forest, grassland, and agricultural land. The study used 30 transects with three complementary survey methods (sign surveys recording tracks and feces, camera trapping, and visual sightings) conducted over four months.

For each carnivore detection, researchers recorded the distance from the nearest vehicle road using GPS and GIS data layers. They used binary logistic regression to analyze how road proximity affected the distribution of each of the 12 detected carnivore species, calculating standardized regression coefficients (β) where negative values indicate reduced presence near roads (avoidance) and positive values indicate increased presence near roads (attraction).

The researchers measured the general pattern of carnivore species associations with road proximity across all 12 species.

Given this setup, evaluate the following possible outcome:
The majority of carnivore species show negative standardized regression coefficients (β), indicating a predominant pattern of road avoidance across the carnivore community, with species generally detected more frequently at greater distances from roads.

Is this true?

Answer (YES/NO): NO